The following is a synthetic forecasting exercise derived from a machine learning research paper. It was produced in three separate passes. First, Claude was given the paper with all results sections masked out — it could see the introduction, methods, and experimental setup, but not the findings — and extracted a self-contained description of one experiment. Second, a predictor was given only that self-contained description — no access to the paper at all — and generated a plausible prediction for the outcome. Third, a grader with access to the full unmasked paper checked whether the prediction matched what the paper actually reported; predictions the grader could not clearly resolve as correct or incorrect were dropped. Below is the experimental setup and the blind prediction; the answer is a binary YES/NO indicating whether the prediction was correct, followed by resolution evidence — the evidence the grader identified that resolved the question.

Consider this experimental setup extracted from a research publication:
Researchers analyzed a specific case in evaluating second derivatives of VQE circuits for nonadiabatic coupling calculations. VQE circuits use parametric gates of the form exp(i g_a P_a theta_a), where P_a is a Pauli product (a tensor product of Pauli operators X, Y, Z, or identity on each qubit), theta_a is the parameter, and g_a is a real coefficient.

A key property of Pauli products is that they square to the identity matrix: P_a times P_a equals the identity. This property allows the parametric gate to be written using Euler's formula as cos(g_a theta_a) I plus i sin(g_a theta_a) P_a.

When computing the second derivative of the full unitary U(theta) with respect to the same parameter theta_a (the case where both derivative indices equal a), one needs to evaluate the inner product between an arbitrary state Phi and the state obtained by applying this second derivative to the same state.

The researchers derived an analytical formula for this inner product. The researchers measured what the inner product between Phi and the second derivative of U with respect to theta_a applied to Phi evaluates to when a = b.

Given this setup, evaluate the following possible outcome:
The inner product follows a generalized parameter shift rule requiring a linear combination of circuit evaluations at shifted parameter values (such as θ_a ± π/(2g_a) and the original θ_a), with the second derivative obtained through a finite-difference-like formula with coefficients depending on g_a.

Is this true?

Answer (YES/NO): NO